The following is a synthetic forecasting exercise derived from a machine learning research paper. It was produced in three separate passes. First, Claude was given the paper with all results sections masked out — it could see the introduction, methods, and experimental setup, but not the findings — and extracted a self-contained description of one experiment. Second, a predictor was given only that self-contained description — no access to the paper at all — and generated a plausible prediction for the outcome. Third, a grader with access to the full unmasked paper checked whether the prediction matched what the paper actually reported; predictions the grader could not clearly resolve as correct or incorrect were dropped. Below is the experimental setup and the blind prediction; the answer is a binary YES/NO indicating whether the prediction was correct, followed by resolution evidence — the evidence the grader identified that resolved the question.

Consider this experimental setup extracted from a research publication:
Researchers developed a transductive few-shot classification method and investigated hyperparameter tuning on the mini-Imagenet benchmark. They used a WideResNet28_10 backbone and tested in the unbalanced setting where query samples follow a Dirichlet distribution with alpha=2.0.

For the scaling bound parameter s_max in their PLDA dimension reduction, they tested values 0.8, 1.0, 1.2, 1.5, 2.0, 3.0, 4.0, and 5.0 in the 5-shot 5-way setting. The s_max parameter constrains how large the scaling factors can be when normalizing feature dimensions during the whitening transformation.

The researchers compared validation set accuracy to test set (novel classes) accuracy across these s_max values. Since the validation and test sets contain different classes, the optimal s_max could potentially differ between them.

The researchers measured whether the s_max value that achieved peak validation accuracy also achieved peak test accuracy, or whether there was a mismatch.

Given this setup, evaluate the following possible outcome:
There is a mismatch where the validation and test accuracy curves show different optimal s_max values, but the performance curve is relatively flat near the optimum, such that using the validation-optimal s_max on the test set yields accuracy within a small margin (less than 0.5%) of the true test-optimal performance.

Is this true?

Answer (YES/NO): YES